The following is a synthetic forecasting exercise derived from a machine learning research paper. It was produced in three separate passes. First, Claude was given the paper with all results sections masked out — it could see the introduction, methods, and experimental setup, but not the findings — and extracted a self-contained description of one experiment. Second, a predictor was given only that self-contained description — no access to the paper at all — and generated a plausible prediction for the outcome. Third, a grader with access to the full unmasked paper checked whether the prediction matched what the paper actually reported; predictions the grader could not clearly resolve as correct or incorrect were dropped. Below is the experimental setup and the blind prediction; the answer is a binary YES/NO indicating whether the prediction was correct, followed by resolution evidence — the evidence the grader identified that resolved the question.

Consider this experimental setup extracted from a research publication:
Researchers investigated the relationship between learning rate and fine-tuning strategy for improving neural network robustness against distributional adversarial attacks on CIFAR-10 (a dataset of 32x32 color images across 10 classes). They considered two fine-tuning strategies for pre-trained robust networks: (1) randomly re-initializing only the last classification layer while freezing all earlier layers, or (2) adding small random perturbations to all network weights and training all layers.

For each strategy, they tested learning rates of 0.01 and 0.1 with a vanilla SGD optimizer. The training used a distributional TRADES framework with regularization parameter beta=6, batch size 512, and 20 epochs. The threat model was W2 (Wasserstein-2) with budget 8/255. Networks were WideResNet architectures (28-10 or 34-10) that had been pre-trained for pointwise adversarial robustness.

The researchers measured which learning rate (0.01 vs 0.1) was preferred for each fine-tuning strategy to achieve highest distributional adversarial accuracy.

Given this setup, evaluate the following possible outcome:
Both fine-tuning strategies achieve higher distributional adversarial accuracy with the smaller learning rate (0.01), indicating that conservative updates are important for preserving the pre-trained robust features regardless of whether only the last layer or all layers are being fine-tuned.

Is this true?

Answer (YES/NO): NO